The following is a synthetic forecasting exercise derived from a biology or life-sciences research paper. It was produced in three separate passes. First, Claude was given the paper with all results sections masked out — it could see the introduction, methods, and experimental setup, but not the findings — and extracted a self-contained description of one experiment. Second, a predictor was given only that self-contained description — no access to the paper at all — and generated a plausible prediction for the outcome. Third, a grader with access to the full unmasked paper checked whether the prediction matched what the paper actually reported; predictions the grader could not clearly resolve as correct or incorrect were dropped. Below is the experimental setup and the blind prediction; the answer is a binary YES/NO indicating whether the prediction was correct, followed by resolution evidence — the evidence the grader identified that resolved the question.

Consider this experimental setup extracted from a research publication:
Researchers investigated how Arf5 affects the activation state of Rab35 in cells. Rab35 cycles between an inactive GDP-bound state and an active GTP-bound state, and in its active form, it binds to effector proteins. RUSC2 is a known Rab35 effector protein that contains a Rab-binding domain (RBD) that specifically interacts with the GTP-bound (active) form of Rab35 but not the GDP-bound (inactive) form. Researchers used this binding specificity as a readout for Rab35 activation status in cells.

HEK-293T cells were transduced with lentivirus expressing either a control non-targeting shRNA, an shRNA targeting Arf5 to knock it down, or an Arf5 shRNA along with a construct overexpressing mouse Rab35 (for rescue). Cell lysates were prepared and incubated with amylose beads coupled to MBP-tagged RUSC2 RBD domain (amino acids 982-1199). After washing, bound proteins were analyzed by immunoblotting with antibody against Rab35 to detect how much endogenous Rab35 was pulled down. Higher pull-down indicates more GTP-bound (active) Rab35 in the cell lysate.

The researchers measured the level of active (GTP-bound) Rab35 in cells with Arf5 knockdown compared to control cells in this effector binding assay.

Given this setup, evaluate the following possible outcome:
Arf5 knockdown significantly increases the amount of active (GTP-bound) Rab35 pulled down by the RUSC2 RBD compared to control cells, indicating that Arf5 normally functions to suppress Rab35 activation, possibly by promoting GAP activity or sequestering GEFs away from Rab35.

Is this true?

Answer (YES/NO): NO